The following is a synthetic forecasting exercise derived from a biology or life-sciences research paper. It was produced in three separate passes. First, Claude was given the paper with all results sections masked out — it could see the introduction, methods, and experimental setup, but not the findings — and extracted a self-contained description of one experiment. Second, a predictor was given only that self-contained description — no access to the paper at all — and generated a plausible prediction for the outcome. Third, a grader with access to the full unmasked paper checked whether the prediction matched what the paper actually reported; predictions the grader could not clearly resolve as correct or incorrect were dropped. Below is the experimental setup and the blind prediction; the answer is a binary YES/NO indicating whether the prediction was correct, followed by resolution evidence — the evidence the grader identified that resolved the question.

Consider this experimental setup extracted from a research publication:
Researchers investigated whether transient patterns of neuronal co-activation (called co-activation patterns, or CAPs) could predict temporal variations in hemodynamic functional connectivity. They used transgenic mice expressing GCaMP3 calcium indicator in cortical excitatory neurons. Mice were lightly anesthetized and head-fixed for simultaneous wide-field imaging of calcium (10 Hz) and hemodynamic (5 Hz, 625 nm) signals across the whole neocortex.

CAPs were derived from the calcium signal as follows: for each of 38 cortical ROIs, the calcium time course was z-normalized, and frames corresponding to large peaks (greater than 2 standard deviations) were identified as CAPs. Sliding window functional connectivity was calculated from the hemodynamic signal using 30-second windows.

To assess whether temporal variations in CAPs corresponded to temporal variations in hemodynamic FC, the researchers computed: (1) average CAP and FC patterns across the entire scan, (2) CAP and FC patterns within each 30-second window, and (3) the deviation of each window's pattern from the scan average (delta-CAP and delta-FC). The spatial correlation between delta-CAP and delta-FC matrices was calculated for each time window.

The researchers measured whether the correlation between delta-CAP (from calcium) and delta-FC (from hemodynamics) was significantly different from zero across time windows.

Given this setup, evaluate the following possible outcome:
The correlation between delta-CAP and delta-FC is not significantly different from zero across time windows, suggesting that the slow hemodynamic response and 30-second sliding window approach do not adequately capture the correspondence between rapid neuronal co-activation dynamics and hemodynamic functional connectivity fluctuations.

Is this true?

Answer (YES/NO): NO